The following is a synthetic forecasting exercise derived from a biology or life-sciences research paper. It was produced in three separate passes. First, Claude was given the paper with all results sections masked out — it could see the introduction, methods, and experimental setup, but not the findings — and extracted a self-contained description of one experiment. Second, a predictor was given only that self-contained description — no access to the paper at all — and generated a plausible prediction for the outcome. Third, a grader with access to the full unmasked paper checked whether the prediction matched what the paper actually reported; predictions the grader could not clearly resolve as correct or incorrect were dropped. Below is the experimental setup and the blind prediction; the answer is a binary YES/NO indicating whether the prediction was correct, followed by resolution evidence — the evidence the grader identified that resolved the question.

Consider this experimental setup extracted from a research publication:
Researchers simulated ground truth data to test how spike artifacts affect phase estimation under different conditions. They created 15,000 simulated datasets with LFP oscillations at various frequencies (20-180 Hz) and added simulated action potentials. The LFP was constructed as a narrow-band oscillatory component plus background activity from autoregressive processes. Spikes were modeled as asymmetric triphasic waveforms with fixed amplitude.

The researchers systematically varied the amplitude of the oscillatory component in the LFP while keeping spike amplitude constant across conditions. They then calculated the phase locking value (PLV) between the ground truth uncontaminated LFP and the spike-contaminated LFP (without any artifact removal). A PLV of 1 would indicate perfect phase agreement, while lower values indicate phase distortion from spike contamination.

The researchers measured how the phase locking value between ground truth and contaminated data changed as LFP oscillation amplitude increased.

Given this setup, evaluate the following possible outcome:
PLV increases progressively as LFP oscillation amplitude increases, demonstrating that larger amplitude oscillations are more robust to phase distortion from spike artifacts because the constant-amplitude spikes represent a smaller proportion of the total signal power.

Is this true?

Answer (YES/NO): NO